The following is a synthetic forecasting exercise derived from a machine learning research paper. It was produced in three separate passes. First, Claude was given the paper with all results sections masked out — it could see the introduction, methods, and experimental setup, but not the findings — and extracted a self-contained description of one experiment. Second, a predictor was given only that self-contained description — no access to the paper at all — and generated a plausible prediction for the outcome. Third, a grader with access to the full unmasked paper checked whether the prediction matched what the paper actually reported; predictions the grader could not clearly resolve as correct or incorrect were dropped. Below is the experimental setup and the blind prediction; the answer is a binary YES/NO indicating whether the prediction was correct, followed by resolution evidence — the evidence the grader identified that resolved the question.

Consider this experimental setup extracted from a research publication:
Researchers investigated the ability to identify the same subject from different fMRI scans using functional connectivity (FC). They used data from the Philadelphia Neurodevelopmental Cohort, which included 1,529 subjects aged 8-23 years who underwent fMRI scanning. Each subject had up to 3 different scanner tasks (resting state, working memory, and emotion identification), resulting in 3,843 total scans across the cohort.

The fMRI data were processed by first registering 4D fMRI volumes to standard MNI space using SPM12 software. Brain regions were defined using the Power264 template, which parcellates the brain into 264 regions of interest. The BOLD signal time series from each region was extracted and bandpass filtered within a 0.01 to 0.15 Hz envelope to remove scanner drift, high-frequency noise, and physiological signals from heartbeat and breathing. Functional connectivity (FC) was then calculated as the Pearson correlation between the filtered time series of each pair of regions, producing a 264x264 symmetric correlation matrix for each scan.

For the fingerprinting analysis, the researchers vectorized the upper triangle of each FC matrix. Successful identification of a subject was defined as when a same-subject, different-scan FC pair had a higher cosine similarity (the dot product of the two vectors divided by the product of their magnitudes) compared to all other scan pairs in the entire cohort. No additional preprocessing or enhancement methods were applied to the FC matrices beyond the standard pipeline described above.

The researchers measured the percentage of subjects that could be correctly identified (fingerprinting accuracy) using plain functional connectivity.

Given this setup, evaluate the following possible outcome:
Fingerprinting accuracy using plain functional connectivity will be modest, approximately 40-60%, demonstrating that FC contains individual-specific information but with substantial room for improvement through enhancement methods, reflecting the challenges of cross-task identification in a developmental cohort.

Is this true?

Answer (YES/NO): NO